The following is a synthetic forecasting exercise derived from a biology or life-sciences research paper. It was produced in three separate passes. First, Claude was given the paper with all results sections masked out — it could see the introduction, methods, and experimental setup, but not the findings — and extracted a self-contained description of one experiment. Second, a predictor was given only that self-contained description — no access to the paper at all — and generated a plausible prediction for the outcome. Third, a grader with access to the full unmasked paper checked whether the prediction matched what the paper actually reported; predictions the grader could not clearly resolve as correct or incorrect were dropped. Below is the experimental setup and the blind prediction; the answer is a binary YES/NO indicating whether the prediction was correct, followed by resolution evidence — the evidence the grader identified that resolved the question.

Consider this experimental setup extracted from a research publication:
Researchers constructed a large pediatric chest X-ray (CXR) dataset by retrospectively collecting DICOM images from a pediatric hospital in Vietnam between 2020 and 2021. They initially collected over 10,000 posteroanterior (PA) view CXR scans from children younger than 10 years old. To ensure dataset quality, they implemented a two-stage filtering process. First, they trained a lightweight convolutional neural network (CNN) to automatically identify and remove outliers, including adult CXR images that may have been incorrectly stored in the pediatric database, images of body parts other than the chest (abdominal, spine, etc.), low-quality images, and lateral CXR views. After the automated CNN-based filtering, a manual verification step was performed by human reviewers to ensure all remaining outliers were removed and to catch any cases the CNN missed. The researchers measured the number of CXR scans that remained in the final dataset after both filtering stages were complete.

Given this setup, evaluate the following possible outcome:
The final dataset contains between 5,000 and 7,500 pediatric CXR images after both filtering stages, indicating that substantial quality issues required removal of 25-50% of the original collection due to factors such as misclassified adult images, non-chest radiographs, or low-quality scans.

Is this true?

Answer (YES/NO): NO